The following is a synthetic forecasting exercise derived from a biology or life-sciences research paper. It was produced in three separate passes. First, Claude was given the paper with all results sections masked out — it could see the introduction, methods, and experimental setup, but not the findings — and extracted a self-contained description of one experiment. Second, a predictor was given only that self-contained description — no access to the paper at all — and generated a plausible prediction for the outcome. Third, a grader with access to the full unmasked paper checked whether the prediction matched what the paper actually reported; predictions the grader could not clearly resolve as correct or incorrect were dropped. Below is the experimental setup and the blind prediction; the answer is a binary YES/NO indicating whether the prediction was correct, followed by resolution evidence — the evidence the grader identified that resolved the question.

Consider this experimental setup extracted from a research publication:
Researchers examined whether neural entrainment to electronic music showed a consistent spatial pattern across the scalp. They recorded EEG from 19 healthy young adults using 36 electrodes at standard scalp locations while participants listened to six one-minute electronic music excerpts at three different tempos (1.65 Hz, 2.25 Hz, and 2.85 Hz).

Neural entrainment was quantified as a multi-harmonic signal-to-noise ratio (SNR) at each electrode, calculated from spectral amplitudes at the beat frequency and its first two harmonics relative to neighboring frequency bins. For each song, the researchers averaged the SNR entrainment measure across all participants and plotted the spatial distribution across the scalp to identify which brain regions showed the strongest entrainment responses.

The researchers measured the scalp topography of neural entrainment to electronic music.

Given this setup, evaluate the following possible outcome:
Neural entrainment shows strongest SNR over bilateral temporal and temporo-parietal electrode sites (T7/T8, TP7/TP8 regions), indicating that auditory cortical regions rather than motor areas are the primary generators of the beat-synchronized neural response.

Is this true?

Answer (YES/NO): NO